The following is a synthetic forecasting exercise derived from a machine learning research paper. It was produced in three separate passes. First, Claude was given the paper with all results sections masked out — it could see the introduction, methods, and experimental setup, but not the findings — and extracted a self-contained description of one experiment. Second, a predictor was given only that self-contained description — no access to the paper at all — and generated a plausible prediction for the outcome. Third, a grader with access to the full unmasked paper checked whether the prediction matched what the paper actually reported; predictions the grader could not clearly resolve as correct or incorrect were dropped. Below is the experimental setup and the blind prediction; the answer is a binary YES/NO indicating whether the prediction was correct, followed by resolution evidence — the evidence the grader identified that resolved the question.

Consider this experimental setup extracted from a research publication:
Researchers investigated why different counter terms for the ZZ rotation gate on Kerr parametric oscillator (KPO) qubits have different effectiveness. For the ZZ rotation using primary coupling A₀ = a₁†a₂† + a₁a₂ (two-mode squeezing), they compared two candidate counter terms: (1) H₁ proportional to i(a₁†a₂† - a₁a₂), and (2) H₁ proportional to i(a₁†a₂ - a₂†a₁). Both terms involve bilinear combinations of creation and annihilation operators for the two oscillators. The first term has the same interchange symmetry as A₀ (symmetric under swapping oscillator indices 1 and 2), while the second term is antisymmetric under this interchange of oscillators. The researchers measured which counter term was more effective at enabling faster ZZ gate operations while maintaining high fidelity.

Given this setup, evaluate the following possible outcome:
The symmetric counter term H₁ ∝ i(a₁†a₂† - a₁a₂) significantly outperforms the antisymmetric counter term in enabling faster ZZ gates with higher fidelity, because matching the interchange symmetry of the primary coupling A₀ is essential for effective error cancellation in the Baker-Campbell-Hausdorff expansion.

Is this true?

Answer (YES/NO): YES